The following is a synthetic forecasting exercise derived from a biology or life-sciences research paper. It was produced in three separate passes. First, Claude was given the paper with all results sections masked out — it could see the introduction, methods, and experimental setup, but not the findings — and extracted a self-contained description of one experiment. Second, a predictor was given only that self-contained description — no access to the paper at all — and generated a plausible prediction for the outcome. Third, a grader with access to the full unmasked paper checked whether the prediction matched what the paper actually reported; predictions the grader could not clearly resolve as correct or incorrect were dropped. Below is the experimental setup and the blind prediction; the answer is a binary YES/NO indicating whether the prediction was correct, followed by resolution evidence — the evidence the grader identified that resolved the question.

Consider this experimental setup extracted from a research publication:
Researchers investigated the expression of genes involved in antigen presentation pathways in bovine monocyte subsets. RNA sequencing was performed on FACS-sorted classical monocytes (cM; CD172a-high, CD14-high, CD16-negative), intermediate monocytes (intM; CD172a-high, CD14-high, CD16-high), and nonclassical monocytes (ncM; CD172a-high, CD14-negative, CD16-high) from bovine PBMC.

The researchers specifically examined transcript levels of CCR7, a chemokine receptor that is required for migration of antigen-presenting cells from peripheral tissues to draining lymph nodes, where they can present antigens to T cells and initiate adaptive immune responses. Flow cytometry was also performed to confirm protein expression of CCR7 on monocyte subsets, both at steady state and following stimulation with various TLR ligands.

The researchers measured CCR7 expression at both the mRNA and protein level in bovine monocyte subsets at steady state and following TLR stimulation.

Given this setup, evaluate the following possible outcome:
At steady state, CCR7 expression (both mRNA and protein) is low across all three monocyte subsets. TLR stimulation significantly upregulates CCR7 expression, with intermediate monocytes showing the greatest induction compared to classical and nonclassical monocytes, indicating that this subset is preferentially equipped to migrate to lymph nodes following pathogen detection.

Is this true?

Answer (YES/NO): NO